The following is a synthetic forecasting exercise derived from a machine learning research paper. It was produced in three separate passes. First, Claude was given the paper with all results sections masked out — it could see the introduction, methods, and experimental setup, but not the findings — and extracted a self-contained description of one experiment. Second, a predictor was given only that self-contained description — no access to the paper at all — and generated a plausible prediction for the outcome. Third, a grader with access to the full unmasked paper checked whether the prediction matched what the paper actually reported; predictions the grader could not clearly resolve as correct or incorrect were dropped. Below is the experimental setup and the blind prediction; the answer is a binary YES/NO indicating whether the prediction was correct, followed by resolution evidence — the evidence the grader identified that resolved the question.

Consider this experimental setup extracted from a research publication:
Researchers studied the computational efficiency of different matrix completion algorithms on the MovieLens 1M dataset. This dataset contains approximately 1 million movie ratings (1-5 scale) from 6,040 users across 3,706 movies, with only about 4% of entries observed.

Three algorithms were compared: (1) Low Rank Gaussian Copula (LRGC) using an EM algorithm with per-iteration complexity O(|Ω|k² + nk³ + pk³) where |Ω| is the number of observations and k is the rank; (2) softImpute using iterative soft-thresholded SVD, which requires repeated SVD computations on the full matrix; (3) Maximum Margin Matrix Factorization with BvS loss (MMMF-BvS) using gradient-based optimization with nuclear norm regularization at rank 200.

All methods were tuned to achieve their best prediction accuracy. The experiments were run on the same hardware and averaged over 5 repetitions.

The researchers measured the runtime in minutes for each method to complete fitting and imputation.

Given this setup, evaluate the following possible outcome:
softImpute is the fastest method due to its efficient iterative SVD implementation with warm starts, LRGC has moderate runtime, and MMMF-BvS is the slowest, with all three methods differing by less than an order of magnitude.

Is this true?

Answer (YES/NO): NO